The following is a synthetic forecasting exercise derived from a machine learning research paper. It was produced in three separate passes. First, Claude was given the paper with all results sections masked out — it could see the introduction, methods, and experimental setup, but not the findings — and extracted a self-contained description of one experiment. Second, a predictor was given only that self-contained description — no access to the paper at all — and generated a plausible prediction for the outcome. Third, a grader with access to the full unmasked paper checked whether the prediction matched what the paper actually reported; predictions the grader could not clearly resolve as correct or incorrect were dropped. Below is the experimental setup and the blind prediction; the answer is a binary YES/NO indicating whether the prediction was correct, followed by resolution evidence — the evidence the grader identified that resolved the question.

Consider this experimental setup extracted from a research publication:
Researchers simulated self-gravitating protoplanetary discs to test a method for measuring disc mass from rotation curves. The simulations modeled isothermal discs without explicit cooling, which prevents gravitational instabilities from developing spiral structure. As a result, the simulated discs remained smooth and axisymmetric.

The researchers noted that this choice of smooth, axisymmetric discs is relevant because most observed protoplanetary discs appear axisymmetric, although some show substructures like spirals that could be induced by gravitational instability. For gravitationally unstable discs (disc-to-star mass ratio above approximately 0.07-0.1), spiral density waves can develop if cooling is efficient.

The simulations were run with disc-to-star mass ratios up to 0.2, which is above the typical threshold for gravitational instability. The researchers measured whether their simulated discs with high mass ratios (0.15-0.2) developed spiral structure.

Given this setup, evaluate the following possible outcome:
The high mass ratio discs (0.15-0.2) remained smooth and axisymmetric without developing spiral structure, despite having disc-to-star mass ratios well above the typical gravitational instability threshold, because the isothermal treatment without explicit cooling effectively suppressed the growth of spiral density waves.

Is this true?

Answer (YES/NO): YES